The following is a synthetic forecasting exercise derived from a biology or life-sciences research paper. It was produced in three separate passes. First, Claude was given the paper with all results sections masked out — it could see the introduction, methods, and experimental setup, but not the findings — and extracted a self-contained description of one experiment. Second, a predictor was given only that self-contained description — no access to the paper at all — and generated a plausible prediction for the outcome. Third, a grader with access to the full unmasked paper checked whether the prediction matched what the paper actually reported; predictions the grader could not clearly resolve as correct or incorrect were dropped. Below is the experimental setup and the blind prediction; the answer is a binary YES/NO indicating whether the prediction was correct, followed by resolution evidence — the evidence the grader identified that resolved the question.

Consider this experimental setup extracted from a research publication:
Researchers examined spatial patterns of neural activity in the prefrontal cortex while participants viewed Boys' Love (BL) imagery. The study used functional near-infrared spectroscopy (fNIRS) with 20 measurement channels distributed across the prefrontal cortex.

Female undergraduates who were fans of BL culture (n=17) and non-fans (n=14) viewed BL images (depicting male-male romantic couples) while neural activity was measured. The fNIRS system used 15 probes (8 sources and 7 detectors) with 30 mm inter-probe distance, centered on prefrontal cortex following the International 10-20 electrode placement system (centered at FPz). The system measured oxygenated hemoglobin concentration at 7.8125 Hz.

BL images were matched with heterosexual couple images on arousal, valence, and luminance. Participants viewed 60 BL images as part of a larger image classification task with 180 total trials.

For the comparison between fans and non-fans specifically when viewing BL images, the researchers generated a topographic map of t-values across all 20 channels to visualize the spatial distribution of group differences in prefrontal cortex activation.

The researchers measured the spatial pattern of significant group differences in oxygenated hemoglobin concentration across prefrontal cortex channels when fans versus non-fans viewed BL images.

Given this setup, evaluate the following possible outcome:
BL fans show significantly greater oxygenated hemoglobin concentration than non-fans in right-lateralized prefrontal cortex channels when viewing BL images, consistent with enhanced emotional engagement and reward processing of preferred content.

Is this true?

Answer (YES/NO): NO